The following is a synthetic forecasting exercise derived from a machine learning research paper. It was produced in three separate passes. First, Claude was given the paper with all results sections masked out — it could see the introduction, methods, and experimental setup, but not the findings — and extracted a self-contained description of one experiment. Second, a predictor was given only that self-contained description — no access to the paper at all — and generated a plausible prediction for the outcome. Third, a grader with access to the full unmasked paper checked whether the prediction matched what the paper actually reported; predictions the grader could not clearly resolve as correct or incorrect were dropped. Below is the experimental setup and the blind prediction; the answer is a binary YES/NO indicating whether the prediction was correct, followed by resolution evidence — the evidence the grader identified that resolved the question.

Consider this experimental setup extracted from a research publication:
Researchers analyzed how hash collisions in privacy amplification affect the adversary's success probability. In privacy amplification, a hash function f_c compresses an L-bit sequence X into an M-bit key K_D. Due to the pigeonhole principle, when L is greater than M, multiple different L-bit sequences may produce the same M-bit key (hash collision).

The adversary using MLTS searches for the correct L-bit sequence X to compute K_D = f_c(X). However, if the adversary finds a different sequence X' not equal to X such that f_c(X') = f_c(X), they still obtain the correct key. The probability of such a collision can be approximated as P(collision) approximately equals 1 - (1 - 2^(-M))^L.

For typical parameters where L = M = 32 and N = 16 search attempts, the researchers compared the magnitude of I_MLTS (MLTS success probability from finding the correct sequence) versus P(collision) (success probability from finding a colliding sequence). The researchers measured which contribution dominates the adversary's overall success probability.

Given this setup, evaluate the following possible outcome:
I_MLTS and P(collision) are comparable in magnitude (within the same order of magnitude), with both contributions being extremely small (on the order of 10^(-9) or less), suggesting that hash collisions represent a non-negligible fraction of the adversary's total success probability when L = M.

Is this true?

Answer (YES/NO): NO